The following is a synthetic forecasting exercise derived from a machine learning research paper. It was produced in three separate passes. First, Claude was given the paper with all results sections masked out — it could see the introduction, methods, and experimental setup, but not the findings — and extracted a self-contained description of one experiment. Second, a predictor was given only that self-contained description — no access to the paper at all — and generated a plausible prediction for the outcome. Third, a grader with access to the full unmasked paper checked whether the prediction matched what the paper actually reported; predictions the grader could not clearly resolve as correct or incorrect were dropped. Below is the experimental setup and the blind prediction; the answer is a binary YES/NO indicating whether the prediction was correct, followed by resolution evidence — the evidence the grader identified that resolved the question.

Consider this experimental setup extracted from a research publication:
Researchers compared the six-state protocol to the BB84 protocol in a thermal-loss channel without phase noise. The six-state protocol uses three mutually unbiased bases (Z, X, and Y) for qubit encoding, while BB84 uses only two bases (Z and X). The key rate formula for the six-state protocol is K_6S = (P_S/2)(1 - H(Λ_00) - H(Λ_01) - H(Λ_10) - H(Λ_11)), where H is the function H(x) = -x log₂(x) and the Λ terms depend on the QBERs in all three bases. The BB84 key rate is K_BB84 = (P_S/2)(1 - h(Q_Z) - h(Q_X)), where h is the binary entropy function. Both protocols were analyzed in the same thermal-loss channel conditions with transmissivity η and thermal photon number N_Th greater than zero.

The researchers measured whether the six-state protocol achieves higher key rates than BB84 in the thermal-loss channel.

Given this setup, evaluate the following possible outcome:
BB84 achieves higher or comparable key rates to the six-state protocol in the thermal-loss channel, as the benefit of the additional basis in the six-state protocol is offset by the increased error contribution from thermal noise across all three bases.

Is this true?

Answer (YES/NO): NO